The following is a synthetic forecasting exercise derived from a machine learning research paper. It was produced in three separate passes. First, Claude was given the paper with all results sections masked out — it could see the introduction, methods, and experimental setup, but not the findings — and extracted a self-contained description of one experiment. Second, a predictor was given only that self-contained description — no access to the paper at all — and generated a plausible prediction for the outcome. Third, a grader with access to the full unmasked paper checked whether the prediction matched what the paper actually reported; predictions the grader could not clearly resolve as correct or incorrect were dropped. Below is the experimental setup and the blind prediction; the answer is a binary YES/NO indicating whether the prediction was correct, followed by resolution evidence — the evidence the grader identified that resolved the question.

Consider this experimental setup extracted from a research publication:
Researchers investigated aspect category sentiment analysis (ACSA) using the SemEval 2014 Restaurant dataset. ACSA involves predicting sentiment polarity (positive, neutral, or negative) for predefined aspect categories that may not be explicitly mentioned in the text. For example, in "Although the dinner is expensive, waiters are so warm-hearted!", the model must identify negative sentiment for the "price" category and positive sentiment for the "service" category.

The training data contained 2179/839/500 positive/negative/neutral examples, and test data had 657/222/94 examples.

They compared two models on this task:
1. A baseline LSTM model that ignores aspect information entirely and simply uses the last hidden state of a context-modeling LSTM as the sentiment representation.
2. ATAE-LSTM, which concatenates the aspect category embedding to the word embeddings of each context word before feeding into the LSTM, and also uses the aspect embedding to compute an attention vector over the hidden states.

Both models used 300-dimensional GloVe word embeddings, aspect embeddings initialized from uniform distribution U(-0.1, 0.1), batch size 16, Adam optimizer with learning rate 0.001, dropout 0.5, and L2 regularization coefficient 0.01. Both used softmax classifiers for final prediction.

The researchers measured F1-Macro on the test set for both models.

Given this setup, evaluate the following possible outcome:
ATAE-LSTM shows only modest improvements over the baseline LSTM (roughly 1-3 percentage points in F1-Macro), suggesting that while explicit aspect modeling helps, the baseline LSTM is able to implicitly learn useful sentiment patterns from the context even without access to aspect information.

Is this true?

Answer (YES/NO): NO